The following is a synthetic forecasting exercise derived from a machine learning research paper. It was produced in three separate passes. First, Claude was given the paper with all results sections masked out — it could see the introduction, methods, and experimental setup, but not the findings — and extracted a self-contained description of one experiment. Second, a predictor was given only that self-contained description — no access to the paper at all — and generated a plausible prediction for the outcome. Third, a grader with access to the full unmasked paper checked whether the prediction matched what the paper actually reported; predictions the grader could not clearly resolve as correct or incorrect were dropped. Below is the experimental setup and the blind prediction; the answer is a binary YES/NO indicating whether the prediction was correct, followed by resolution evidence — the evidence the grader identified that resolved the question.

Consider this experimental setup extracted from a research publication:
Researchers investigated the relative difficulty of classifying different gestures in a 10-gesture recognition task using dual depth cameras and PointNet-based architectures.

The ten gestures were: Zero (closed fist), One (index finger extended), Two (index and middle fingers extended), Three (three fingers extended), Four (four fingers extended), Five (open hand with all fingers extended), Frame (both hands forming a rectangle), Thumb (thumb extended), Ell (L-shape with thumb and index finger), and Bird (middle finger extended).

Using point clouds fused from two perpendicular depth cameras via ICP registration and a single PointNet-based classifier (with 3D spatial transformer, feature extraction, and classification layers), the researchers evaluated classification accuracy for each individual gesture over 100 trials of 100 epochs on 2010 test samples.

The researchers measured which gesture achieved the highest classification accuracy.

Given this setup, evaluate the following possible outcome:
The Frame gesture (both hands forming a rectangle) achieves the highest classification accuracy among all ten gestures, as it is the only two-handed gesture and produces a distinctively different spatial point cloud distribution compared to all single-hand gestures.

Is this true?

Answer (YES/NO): YES